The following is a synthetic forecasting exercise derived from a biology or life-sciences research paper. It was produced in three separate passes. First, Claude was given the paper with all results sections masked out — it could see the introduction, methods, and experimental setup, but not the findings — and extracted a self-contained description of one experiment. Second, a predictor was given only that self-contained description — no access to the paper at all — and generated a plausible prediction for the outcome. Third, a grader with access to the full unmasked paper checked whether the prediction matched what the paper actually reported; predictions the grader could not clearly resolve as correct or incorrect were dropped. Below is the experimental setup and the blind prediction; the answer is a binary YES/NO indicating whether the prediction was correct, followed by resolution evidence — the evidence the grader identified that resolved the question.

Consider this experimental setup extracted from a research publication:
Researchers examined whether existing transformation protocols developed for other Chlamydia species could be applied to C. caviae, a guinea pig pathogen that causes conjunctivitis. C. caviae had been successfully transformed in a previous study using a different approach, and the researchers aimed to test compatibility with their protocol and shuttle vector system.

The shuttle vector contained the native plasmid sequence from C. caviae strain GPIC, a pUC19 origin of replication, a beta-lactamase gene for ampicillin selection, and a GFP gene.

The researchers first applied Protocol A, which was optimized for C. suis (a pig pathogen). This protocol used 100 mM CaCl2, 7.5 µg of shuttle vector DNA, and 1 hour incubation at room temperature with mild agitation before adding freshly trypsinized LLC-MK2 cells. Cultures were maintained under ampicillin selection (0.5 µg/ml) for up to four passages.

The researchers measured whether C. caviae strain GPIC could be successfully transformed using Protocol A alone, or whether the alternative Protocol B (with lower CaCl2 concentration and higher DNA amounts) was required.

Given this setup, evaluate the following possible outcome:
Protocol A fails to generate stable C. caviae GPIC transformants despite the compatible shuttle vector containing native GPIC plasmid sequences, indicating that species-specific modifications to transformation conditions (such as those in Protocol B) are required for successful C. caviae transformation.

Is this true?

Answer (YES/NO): YES